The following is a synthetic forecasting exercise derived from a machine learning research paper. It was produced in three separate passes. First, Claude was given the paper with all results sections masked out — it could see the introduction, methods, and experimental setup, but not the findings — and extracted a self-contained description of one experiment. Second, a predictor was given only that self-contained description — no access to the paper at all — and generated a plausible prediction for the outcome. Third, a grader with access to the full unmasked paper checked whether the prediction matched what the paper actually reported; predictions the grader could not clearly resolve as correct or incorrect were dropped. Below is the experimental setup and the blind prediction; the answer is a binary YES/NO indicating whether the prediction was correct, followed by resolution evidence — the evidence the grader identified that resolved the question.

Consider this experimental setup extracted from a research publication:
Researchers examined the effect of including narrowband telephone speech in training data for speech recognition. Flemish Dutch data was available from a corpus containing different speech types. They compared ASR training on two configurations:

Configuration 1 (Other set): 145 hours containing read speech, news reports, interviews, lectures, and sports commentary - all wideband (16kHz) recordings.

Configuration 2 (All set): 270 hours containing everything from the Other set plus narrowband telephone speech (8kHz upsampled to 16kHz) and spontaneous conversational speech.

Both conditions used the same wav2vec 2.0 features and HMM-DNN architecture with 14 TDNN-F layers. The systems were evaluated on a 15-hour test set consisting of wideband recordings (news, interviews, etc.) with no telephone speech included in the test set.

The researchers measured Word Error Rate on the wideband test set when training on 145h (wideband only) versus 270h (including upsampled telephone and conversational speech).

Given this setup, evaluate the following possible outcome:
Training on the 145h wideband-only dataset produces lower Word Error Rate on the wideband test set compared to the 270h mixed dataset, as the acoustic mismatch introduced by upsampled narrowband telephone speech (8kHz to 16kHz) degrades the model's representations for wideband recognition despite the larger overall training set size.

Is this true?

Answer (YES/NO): NO